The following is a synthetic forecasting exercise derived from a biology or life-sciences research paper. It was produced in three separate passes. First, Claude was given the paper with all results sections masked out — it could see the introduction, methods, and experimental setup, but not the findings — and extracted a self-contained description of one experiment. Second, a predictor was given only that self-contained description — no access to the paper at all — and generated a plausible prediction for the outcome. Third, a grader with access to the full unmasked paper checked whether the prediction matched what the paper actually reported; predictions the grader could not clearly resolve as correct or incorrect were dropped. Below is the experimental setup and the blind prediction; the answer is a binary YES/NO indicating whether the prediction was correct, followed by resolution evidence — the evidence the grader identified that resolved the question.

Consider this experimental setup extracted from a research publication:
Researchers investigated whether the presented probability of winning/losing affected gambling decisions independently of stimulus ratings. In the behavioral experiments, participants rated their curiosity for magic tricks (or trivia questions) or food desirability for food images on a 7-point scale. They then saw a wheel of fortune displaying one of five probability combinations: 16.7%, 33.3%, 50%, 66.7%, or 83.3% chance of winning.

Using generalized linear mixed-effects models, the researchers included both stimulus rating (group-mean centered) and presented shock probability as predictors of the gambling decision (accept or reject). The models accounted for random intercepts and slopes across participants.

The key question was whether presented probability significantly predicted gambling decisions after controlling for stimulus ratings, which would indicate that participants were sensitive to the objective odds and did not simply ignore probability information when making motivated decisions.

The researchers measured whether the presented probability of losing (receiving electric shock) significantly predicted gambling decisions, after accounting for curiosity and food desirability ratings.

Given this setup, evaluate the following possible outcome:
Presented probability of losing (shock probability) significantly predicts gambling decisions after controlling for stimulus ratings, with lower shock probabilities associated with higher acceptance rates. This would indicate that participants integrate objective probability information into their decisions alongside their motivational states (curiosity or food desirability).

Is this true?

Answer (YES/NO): YES